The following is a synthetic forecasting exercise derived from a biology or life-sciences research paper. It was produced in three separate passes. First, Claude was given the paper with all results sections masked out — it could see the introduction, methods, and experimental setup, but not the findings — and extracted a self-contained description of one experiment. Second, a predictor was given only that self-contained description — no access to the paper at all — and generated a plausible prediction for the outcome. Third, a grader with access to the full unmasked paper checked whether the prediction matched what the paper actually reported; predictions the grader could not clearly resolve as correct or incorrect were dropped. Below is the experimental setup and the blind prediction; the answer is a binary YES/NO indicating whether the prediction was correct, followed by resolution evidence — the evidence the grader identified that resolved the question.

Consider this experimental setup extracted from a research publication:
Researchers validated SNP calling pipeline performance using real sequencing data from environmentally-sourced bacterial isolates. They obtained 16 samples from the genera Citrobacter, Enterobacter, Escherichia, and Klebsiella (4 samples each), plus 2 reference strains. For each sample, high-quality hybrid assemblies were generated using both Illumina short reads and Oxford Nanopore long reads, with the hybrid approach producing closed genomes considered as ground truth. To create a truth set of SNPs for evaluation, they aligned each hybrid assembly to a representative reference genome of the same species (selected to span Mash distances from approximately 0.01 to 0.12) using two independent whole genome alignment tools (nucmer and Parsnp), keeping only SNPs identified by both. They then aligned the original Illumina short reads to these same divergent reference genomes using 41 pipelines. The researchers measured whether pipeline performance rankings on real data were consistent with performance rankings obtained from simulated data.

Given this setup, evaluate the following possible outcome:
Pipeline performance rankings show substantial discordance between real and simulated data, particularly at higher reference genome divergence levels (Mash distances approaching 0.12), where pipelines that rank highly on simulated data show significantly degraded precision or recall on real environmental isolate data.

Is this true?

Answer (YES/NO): NO